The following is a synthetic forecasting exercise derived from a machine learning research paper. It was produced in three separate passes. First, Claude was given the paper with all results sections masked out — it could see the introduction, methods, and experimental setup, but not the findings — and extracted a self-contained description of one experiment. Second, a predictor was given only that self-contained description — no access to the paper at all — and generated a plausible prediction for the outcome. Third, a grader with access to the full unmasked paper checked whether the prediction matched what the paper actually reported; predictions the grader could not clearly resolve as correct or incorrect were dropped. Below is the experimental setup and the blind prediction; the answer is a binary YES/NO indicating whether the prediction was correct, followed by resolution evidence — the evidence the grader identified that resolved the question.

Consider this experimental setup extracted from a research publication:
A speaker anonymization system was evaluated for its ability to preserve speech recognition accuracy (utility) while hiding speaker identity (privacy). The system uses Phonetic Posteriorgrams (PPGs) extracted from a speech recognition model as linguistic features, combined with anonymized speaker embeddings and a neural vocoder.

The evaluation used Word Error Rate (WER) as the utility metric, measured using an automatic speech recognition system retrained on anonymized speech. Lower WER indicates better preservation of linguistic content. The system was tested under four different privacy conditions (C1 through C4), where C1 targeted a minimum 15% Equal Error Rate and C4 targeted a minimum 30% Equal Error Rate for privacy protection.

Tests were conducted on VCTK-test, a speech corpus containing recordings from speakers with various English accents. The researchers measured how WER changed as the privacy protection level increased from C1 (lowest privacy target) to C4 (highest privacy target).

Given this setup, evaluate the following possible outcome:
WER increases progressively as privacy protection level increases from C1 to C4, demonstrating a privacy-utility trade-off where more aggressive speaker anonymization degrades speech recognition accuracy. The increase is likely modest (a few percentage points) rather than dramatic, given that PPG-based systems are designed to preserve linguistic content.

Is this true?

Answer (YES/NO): NO